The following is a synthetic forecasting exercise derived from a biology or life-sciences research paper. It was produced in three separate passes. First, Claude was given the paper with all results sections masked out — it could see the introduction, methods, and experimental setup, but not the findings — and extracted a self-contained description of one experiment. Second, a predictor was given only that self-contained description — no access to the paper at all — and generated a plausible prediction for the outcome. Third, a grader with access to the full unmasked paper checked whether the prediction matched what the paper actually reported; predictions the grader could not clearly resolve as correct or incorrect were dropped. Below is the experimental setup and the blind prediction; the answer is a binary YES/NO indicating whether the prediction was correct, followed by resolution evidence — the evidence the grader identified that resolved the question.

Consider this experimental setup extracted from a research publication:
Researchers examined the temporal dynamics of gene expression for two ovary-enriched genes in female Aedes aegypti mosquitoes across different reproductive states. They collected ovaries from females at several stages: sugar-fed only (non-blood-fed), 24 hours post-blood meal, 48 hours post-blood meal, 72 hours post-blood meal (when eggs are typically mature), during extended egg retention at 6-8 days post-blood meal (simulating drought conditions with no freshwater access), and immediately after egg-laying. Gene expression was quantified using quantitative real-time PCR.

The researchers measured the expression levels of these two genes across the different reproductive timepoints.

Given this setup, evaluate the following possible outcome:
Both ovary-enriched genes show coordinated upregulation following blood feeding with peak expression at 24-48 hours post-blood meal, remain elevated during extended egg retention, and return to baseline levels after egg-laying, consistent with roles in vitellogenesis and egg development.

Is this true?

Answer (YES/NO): NO